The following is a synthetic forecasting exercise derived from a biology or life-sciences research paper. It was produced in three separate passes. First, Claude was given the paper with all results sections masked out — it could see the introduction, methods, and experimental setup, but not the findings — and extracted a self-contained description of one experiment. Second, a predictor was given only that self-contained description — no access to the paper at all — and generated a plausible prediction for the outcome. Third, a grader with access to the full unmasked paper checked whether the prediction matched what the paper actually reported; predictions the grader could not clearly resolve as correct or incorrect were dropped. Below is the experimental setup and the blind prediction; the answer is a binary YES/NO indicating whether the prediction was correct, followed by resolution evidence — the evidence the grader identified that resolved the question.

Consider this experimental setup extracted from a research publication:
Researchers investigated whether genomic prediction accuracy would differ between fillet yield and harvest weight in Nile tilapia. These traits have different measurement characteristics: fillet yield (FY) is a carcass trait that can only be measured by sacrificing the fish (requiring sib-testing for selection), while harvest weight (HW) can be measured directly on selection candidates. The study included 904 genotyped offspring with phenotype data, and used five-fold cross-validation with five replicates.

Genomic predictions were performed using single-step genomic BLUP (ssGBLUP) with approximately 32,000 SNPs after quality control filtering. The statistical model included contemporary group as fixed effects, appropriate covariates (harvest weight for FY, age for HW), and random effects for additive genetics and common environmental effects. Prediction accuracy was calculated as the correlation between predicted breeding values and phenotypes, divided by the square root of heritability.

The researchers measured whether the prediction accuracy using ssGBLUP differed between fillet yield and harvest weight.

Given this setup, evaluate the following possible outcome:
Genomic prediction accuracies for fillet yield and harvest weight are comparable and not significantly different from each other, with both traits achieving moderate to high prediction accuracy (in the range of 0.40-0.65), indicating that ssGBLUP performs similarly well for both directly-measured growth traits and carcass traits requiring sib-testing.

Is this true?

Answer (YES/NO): NO